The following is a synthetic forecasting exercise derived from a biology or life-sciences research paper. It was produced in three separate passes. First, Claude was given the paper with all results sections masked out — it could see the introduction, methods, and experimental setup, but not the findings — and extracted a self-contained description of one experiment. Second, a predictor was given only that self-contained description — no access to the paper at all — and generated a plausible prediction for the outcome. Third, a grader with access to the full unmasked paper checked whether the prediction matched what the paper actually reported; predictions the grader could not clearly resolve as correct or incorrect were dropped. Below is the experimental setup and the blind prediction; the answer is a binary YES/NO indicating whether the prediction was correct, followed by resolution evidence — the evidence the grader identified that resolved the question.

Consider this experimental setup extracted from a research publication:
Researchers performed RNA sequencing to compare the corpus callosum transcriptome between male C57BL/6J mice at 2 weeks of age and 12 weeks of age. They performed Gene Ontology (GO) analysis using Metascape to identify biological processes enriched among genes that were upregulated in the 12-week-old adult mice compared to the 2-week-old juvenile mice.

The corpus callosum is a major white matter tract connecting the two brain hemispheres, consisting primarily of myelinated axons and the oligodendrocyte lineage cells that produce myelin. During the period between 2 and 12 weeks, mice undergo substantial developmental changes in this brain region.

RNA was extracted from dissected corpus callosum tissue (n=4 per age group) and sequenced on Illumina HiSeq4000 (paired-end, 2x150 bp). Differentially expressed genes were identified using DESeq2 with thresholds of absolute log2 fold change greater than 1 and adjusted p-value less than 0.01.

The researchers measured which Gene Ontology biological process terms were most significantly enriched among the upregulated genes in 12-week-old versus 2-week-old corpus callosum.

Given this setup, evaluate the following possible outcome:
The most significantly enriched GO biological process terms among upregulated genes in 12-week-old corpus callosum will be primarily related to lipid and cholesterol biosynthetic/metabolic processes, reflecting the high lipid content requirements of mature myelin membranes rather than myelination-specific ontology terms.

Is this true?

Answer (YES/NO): NO